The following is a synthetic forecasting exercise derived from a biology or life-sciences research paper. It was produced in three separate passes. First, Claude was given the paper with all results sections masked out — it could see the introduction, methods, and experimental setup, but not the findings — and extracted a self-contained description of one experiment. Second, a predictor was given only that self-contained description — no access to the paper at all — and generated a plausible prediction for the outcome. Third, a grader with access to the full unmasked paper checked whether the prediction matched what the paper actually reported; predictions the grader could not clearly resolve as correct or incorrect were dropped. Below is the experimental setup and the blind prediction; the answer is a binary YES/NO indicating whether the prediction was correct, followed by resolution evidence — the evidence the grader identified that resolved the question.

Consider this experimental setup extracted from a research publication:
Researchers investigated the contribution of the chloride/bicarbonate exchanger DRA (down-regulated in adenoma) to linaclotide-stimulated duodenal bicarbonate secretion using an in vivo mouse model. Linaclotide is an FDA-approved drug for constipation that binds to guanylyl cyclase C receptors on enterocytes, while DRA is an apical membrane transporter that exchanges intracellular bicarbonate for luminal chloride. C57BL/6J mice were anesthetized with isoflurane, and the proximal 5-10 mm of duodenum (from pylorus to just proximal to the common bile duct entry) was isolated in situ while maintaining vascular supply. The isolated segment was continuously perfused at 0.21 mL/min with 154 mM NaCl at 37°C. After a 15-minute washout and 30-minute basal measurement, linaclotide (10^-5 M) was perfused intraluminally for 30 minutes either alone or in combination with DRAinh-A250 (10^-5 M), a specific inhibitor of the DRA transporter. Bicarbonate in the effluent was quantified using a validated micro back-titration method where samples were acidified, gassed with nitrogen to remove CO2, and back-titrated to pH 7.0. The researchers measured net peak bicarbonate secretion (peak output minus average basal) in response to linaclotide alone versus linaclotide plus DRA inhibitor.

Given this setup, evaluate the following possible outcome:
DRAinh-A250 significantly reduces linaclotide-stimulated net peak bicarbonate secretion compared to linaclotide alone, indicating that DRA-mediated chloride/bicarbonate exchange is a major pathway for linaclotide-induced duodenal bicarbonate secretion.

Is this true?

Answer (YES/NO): YES